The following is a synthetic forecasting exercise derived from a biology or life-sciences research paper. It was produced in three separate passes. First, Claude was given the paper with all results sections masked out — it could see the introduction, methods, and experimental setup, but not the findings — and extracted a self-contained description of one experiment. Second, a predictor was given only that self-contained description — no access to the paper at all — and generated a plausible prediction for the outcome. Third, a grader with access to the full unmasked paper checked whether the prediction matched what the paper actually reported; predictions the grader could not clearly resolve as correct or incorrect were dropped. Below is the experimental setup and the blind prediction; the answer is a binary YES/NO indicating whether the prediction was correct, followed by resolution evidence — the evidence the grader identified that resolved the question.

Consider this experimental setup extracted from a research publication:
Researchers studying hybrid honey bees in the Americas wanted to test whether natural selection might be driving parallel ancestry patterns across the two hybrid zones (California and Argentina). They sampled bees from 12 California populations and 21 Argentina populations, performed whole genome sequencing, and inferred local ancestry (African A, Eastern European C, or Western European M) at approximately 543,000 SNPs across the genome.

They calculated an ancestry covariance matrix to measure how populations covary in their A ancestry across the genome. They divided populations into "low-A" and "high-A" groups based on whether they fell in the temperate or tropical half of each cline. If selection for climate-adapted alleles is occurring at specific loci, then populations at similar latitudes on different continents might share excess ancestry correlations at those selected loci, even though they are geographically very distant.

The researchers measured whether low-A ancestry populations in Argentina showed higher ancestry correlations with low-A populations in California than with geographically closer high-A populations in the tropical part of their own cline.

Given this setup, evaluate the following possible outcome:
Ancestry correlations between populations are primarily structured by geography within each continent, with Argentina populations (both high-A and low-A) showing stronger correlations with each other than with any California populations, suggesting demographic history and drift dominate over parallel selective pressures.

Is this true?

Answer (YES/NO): NO